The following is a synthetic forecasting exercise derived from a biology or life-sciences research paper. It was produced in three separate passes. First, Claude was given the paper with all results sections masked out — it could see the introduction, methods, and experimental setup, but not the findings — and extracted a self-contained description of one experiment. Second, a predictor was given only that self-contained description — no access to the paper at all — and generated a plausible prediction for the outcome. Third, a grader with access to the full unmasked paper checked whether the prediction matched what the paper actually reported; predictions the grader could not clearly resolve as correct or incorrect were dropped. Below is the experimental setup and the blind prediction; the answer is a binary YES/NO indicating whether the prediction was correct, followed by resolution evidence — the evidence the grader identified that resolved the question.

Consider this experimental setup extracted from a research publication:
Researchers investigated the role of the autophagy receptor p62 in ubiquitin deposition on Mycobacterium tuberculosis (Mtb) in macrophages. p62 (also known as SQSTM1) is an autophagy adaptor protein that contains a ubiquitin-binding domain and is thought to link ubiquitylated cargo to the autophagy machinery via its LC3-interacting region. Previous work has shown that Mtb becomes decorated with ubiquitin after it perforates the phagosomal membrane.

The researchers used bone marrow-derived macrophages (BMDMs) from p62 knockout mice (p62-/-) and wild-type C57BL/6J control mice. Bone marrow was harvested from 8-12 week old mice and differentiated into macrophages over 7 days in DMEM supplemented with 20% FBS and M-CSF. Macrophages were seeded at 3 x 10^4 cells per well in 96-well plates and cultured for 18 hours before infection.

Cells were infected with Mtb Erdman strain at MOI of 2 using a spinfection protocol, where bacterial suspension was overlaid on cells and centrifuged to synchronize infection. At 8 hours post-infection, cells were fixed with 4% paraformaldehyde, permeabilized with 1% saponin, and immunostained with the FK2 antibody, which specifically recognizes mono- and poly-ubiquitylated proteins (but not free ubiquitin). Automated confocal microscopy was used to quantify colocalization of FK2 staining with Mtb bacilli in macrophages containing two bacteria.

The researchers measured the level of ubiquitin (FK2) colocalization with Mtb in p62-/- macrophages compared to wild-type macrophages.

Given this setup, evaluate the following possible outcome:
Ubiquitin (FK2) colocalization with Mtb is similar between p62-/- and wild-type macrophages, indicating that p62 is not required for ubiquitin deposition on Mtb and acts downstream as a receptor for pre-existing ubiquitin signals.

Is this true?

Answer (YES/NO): NO